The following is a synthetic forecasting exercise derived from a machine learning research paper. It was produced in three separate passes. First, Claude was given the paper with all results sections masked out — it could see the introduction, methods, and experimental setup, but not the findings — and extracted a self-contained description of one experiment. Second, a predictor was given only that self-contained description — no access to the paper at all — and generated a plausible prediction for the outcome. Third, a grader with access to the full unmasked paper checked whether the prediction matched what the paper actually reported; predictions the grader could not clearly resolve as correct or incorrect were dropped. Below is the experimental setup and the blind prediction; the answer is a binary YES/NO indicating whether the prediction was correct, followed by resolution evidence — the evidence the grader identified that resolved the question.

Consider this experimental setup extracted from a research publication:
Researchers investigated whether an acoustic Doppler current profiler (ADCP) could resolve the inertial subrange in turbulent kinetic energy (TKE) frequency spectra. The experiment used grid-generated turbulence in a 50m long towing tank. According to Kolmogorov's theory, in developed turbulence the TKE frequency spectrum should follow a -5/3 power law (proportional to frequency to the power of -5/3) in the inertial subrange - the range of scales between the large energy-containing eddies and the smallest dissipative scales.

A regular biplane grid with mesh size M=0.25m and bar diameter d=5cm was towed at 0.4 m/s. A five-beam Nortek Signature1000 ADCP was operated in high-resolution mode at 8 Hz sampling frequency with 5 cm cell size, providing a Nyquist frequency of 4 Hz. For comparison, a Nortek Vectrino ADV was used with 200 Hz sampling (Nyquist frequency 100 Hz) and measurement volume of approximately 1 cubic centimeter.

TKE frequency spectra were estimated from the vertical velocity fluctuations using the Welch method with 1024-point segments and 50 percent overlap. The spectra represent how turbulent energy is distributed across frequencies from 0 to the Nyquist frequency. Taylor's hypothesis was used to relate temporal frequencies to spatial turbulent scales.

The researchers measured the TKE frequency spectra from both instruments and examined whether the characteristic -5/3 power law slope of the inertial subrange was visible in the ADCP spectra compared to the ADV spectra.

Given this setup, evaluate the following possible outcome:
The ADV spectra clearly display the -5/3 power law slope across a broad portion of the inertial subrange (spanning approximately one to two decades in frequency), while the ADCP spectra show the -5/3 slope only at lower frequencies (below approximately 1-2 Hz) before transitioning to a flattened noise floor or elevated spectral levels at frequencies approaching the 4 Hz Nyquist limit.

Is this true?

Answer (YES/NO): NO